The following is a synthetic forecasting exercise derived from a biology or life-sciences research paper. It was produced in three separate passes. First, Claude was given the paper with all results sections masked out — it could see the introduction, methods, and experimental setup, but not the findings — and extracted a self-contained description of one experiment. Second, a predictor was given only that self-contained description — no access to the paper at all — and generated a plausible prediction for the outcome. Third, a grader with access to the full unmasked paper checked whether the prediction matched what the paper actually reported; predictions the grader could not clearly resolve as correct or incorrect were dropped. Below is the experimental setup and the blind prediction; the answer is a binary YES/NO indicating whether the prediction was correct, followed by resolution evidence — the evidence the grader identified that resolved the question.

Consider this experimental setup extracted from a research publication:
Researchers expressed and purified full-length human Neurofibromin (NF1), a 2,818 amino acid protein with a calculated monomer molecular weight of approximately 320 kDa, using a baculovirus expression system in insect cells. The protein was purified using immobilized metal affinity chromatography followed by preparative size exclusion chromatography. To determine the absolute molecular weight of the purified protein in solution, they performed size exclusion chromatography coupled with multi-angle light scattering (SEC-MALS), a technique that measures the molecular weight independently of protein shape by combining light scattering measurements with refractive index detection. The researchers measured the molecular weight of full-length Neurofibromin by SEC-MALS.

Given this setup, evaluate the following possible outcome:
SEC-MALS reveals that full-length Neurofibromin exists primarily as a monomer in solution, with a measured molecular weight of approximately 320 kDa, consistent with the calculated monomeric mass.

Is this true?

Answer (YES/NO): NO